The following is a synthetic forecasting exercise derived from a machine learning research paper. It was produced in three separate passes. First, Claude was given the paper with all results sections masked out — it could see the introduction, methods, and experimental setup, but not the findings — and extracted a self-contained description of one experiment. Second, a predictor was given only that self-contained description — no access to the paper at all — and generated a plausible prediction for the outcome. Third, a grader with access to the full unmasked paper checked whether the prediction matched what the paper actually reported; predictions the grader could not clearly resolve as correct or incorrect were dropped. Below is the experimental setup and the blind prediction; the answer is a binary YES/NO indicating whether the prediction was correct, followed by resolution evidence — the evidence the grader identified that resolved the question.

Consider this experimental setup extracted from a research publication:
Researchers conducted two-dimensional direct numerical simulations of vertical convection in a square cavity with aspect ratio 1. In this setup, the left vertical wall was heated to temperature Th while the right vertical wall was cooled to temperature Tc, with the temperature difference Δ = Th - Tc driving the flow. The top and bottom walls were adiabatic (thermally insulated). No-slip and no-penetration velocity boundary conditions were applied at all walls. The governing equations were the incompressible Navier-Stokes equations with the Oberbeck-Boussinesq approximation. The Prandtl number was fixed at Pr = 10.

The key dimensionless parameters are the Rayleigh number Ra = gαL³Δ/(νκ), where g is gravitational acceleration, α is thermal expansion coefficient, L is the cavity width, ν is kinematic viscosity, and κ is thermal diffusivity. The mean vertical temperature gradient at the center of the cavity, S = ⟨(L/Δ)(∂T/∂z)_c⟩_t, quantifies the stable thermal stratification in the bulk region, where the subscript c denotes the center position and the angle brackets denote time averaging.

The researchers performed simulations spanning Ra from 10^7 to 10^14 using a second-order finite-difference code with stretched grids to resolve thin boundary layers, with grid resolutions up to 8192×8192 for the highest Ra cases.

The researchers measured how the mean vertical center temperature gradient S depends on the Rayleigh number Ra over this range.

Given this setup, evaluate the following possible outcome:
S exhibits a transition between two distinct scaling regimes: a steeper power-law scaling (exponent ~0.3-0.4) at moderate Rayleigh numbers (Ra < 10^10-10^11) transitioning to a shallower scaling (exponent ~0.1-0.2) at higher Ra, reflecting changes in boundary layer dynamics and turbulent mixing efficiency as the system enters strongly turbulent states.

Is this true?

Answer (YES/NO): NO